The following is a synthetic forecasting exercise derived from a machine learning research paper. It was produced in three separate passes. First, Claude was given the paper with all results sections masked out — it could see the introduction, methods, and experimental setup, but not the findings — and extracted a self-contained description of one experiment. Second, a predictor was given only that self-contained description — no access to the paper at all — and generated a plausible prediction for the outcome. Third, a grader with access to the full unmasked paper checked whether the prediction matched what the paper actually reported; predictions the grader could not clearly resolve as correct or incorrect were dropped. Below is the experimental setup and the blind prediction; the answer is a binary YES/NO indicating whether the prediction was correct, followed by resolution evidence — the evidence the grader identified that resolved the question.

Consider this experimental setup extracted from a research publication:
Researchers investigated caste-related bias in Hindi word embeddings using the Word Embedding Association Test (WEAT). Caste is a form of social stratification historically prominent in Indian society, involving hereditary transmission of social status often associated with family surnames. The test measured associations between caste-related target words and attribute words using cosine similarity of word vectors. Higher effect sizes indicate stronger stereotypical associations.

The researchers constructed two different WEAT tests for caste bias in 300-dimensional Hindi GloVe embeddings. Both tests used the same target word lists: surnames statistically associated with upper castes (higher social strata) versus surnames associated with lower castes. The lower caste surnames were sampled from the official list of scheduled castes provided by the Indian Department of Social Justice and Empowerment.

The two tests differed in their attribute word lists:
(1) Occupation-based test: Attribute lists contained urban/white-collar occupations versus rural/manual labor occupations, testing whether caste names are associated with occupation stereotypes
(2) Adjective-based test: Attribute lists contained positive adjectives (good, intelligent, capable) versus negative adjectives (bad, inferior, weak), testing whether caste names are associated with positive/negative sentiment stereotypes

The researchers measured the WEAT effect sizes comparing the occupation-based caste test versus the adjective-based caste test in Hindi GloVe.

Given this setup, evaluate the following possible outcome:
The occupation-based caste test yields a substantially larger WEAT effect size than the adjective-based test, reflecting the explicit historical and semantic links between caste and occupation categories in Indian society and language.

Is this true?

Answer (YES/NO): NO